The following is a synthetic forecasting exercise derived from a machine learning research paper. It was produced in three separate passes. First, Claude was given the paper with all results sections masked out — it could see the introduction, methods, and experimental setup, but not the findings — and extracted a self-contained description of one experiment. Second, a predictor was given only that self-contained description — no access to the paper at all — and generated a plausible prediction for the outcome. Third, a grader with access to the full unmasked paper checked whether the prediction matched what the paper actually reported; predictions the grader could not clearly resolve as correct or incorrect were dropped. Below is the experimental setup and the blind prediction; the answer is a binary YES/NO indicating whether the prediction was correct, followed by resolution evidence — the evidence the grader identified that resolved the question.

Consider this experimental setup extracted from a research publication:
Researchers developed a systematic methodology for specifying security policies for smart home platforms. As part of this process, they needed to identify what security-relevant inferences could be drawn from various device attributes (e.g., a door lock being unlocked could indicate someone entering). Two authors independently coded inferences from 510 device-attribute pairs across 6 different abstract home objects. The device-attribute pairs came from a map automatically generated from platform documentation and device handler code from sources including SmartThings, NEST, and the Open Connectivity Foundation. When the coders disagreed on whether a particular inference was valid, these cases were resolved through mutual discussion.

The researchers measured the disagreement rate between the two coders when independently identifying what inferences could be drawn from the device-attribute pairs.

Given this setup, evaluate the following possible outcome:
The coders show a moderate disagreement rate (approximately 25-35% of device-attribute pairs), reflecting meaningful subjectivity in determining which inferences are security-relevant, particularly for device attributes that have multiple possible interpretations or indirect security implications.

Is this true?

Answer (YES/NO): NO